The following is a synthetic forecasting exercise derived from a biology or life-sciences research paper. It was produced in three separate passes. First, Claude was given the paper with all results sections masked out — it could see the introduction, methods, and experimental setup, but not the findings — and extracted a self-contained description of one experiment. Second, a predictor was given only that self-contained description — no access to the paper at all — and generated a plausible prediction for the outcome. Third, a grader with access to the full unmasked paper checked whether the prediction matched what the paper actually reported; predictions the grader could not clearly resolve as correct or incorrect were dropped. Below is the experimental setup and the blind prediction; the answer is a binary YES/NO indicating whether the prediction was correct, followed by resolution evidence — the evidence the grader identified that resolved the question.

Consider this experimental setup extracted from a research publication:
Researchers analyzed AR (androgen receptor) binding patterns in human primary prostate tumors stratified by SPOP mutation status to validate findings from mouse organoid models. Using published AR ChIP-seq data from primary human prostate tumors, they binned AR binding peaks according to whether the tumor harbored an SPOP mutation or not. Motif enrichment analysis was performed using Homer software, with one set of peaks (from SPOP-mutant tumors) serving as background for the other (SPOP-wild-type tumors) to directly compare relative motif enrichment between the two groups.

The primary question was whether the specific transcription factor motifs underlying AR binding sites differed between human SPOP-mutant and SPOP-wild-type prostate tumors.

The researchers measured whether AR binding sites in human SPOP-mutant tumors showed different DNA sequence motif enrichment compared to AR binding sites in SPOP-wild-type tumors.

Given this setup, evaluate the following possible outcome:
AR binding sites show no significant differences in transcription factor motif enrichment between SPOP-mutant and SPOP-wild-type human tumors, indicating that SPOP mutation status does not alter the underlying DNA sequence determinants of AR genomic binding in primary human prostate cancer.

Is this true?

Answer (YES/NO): NO